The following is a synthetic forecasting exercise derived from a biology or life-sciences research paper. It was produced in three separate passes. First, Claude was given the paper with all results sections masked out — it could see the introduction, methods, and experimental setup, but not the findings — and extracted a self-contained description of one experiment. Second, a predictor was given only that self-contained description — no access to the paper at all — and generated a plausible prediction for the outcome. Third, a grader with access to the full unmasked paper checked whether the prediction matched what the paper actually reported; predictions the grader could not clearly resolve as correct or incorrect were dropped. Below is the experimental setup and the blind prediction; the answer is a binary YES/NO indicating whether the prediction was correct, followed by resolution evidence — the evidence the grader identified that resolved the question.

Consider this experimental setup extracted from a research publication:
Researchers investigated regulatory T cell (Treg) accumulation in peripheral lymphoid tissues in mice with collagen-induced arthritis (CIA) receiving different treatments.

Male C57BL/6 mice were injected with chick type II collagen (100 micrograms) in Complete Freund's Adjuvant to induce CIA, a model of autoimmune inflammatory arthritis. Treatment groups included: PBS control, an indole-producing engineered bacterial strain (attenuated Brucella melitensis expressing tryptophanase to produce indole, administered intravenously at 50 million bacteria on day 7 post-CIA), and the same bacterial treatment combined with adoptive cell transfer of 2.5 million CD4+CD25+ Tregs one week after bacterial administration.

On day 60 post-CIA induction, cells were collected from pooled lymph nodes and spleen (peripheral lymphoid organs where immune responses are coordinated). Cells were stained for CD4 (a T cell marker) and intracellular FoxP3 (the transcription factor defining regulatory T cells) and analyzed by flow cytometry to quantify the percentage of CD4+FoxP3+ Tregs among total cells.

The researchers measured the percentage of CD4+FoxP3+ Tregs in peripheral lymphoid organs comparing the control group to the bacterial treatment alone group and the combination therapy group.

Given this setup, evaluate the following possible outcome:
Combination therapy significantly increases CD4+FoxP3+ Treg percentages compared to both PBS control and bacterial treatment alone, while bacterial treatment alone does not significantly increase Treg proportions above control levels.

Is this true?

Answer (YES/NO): NO